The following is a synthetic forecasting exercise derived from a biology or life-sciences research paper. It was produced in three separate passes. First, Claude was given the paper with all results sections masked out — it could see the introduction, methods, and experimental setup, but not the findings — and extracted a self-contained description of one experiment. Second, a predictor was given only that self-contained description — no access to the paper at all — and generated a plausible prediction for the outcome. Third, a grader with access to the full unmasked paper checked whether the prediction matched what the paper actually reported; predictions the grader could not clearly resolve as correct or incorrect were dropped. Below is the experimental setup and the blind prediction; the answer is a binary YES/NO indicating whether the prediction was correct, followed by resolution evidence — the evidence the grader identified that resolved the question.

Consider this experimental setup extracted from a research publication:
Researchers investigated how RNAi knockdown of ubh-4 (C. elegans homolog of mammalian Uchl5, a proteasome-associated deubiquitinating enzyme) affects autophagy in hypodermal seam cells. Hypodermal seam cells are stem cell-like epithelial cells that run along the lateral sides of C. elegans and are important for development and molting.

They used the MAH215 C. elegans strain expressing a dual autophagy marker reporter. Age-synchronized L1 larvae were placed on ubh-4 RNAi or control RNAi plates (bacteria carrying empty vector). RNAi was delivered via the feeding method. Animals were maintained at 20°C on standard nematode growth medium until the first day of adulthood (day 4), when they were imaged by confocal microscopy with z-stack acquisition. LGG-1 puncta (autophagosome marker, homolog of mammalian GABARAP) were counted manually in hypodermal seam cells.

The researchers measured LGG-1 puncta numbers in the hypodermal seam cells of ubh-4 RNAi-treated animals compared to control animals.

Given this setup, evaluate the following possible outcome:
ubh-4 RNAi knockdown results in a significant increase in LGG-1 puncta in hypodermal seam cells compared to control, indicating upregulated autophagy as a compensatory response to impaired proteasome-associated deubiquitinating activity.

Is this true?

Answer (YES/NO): NO